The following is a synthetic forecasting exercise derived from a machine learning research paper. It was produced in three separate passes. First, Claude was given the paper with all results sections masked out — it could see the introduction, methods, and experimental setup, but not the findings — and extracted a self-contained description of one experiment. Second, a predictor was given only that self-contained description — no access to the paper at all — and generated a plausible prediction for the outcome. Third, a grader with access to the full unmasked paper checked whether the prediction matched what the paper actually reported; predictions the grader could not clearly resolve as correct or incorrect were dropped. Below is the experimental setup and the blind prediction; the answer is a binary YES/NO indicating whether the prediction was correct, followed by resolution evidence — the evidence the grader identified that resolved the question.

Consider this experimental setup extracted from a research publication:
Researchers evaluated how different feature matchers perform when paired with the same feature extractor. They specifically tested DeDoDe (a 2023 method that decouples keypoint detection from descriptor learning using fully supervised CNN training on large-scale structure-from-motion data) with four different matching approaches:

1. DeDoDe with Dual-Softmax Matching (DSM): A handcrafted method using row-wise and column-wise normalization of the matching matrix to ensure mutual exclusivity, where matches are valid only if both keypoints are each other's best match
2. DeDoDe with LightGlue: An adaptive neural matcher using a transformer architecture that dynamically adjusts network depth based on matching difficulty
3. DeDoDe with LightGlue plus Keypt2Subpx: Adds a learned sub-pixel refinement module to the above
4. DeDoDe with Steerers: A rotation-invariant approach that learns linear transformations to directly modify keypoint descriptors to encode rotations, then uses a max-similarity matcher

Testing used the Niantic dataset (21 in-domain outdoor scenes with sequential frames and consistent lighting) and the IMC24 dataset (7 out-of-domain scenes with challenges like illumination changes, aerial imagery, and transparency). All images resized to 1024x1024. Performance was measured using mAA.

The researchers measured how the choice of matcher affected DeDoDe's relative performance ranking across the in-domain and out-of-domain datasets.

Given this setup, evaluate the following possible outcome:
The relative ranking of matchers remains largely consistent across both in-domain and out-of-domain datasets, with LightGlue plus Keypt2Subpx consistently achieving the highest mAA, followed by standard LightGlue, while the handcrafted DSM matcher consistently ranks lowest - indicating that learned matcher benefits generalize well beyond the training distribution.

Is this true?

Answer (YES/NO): NO